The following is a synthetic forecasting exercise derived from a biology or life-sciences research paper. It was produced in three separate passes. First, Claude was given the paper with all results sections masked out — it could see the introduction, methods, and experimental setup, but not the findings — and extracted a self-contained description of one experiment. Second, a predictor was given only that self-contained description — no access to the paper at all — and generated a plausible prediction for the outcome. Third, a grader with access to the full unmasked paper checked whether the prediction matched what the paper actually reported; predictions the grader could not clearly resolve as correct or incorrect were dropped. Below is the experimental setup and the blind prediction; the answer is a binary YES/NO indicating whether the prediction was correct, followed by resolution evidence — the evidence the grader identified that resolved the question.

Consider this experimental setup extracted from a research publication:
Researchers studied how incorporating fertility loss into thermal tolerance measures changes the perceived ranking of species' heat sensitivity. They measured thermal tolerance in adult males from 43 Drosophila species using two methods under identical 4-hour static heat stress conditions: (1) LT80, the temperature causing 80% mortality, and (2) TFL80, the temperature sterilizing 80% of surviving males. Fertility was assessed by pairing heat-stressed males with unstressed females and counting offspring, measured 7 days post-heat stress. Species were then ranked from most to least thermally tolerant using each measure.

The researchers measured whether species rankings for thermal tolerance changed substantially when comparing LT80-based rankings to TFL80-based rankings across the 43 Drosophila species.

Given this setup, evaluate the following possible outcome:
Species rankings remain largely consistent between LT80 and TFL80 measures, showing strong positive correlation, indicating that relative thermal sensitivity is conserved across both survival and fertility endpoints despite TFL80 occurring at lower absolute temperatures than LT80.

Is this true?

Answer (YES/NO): NO